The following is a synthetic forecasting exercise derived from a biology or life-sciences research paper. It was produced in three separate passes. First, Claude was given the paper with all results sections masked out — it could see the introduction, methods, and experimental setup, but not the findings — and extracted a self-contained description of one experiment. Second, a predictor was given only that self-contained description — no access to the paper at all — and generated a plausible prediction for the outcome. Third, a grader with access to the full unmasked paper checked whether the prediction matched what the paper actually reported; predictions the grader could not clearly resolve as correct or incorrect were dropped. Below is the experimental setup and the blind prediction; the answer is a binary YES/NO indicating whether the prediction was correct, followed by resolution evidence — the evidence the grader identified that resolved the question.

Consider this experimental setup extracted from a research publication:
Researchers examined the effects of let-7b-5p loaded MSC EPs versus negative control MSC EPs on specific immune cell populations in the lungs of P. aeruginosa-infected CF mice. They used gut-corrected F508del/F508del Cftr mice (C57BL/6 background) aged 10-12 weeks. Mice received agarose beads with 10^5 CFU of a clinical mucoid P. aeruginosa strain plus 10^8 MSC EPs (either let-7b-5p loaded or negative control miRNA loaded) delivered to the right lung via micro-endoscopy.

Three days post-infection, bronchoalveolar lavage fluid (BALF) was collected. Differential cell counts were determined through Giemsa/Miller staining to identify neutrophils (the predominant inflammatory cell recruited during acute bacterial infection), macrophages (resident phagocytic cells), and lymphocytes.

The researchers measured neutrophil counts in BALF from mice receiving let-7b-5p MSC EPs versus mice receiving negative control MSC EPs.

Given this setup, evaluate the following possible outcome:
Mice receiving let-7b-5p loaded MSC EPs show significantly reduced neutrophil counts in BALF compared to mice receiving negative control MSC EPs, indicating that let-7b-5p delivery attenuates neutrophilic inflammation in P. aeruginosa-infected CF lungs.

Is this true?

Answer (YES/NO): NO